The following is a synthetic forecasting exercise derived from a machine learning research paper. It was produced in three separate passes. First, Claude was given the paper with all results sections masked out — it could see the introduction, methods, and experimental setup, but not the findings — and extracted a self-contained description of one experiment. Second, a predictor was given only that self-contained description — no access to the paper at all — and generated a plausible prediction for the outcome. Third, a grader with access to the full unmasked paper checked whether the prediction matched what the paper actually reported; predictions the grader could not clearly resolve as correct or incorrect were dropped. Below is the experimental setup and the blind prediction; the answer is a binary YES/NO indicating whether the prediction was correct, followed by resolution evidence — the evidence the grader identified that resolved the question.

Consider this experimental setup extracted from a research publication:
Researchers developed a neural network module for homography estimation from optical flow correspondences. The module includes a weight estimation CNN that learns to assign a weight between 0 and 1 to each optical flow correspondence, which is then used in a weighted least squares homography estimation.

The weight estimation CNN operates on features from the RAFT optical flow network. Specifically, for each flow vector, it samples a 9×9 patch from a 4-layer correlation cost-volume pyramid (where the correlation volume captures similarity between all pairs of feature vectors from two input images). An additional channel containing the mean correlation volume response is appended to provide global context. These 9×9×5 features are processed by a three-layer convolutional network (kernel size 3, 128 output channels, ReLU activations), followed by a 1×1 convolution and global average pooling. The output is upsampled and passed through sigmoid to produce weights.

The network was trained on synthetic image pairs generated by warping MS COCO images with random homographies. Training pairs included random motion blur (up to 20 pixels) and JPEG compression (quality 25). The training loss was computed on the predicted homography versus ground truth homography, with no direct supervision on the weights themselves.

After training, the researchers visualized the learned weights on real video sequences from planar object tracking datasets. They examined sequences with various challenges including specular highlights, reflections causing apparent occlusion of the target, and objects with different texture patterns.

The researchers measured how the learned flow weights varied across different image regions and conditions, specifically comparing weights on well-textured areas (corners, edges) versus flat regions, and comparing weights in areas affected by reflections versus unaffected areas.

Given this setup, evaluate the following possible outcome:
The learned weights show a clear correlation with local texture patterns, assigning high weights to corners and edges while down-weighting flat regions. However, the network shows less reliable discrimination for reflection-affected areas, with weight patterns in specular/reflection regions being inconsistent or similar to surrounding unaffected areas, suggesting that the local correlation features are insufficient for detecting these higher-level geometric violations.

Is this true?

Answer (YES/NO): NO